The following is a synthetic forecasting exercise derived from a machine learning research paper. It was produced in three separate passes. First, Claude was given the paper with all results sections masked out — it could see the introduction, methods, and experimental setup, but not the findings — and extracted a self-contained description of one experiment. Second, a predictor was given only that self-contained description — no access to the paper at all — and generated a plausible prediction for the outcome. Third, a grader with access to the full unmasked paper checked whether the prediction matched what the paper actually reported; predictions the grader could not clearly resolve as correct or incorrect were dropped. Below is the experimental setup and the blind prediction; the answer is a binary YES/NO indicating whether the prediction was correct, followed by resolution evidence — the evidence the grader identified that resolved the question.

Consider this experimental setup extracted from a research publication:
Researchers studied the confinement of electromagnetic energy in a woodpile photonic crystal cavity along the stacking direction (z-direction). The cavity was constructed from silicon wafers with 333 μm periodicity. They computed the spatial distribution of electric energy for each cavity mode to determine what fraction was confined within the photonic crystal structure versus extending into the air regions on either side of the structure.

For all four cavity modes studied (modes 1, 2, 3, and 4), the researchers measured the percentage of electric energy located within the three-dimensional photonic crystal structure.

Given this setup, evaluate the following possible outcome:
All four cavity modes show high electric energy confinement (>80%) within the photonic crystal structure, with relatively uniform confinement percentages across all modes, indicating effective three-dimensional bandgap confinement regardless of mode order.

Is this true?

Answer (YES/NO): YES